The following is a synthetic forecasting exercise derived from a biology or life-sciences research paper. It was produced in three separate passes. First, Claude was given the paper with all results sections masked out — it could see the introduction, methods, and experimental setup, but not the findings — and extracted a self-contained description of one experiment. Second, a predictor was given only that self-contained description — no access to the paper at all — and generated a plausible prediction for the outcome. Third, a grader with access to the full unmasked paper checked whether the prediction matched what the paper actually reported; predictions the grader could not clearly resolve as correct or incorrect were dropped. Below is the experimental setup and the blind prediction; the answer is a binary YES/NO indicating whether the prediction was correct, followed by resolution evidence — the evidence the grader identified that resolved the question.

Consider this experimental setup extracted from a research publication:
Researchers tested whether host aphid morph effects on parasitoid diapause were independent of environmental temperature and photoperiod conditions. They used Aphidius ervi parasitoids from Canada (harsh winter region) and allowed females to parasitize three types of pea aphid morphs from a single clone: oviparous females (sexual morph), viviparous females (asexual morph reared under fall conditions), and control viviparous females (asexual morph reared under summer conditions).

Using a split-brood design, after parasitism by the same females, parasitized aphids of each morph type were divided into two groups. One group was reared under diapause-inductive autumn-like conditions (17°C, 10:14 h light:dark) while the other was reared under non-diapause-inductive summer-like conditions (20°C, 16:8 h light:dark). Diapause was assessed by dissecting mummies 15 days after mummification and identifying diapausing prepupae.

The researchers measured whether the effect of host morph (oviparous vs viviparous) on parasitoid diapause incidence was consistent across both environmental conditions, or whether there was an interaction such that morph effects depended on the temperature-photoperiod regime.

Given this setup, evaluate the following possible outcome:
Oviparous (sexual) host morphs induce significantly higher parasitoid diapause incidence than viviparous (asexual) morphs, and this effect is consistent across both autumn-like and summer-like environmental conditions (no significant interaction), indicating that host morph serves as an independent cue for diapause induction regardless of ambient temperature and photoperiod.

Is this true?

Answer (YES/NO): NO